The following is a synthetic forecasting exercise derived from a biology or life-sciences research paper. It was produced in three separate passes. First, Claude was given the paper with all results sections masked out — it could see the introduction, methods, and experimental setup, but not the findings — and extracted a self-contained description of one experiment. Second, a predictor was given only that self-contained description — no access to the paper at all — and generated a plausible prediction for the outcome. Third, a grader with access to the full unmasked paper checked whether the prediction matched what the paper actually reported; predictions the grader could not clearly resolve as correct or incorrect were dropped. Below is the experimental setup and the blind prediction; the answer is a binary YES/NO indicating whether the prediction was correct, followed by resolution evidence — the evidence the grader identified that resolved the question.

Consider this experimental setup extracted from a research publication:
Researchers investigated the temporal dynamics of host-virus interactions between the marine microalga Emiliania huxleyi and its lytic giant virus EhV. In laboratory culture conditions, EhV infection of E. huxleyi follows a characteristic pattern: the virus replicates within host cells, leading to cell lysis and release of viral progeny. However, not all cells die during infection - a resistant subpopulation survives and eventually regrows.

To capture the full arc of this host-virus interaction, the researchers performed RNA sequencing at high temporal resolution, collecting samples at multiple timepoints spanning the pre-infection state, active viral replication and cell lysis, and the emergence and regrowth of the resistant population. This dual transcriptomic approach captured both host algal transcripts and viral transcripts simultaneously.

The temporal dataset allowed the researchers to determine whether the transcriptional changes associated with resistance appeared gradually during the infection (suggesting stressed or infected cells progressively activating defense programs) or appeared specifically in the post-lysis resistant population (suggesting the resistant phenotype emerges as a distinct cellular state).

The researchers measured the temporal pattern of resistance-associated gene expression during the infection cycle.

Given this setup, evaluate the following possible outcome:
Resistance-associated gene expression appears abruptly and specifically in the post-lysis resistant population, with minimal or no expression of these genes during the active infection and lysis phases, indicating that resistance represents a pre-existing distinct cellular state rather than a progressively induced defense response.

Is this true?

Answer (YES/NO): NO